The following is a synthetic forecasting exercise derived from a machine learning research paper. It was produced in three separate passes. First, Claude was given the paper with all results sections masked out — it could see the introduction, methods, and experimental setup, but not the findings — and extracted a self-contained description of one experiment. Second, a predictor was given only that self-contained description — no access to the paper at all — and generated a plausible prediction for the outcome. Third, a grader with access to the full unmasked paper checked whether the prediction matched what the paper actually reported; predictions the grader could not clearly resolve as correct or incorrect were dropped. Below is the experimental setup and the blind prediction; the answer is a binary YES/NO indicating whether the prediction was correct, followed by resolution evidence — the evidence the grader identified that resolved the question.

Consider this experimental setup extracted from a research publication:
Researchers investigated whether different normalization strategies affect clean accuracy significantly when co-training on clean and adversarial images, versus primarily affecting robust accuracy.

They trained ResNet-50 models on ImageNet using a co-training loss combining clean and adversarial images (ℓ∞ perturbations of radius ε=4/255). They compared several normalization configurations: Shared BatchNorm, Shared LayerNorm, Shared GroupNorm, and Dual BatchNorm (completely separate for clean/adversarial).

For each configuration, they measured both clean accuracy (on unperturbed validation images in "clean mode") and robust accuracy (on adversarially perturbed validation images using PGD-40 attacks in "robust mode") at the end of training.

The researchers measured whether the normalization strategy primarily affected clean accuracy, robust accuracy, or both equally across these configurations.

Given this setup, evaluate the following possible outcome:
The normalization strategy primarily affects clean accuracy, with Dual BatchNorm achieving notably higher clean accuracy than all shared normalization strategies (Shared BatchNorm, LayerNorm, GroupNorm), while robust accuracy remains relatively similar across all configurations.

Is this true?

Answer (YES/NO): NO